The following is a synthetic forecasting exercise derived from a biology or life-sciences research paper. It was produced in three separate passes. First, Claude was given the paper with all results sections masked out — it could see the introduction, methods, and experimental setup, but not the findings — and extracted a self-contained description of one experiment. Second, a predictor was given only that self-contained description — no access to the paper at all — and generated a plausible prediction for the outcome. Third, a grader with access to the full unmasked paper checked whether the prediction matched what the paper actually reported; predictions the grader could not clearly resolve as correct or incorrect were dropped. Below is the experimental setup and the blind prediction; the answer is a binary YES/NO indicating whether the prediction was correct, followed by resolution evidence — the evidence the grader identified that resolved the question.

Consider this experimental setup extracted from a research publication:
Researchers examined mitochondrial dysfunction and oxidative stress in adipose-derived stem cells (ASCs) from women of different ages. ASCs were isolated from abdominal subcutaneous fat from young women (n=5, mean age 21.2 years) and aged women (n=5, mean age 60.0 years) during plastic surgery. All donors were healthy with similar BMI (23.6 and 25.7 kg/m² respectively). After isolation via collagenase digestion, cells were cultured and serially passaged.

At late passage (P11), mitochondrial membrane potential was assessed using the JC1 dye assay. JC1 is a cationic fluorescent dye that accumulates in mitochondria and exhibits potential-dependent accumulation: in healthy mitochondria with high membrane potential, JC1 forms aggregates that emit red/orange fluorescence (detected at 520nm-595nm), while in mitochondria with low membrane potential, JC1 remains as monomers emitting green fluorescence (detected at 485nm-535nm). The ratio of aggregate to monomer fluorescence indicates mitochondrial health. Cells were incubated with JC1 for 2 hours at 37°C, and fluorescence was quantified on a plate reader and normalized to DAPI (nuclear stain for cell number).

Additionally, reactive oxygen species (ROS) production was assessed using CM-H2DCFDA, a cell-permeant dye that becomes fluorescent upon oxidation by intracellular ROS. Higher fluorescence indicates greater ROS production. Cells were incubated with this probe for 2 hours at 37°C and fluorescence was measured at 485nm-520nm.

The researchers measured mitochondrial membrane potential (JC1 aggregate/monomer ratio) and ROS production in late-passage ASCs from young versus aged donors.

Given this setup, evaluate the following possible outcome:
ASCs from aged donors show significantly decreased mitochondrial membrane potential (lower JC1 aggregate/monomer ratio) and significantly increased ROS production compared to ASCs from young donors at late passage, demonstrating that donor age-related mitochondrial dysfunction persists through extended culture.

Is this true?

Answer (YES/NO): YES